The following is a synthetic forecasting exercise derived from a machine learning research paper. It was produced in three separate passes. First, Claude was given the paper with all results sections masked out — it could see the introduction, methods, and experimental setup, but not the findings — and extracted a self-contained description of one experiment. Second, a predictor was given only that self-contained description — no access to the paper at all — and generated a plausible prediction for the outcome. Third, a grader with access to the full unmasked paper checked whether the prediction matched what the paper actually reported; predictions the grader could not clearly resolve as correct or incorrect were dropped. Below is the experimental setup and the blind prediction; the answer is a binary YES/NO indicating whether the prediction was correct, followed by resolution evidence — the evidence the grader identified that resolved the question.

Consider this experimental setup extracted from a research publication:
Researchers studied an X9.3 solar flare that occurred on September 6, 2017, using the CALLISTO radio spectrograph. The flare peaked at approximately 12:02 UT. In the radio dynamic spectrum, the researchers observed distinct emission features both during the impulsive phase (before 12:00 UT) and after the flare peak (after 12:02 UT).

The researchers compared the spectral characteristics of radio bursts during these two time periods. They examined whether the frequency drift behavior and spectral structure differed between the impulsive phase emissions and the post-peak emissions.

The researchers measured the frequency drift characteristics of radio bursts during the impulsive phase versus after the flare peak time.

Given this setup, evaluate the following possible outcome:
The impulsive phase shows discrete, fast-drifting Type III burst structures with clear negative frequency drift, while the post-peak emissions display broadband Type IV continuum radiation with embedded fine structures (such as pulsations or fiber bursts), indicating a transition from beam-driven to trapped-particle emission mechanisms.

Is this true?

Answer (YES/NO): NO